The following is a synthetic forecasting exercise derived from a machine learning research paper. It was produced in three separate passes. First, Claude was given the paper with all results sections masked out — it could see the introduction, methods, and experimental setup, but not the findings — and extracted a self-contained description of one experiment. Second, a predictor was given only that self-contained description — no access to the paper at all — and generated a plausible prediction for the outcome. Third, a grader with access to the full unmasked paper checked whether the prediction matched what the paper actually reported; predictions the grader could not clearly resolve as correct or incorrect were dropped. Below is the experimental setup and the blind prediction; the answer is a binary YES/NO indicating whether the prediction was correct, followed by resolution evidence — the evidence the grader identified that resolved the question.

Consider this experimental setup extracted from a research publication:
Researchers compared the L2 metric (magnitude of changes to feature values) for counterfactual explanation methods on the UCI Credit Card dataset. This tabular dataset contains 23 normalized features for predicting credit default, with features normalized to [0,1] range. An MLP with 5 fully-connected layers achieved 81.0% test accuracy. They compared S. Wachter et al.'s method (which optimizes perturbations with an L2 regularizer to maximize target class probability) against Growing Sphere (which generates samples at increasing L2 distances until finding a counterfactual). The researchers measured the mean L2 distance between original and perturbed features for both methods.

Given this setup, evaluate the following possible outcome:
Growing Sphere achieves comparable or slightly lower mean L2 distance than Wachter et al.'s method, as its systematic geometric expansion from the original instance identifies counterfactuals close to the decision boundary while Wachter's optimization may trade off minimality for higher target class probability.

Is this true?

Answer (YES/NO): YES